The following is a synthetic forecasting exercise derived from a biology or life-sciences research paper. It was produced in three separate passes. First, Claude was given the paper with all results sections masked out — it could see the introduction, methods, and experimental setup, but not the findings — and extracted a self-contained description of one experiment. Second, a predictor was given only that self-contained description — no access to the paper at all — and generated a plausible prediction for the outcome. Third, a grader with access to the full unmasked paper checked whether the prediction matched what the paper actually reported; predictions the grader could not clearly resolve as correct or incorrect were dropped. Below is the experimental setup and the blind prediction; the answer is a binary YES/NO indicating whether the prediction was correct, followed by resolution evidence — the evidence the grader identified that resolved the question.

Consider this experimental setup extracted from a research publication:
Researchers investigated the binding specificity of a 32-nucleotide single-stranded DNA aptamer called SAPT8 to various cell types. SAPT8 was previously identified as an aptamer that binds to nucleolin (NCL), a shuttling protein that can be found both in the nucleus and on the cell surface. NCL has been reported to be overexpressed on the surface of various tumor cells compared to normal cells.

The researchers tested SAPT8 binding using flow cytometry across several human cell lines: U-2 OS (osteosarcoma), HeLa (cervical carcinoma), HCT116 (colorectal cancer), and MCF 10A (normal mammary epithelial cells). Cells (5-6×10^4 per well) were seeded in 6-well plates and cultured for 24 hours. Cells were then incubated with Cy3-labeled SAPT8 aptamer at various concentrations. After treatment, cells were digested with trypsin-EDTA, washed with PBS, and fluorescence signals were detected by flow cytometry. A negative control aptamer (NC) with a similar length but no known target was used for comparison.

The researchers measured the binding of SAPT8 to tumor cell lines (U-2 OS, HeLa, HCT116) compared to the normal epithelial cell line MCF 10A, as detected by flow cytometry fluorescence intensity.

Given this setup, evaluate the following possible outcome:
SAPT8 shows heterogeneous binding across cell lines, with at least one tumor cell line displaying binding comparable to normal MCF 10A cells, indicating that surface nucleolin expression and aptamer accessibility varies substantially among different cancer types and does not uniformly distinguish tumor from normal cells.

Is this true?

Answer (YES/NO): NO